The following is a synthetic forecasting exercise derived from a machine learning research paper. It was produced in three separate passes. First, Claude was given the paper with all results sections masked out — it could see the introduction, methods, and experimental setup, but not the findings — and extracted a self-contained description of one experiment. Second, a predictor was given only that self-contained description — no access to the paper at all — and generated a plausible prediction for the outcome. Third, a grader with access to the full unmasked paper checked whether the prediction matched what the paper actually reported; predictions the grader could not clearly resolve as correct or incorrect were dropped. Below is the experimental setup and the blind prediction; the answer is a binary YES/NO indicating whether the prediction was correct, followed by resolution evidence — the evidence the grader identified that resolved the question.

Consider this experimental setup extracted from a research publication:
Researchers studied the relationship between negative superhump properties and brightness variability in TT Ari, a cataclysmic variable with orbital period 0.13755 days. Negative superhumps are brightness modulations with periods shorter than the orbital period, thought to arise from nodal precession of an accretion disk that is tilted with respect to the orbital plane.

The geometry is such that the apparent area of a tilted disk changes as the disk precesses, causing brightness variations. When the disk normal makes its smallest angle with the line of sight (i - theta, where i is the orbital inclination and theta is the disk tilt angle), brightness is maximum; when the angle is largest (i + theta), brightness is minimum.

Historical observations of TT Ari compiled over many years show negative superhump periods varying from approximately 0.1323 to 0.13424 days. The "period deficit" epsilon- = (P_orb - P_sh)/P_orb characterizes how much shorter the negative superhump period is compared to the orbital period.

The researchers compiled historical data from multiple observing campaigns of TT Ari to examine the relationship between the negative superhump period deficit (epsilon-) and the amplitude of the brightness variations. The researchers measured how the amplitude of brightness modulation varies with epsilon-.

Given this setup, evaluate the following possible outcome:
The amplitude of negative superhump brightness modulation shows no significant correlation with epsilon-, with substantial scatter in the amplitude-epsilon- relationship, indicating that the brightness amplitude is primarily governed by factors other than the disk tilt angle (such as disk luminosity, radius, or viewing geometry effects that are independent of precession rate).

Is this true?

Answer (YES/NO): NO